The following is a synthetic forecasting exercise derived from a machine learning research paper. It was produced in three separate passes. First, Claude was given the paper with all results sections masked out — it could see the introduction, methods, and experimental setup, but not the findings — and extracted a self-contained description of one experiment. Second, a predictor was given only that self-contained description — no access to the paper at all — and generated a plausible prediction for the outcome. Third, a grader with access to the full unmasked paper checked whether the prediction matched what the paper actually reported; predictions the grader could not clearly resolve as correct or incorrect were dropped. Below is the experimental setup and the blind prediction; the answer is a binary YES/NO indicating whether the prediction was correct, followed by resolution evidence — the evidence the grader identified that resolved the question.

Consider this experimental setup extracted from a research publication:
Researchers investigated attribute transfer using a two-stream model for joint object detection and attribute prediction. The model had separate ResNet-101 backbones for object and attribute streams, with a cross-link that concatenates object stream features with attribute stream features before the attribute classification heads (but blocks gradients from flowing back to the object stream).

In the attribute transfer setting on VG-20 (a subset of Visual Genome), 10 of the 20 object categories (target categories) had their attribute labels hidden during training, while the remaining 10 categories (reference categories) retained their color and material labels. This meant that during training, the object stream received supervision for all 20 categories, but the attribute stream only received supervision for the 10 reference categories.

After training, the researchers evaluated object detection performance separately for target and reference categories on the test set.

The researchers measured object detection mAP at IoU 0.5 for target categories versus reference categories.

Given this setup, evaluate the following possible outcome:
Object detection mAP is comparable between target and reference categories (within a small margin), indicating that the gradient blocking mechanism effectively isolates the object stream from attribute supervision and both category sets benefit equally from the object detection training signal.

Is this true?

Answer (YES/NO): YES